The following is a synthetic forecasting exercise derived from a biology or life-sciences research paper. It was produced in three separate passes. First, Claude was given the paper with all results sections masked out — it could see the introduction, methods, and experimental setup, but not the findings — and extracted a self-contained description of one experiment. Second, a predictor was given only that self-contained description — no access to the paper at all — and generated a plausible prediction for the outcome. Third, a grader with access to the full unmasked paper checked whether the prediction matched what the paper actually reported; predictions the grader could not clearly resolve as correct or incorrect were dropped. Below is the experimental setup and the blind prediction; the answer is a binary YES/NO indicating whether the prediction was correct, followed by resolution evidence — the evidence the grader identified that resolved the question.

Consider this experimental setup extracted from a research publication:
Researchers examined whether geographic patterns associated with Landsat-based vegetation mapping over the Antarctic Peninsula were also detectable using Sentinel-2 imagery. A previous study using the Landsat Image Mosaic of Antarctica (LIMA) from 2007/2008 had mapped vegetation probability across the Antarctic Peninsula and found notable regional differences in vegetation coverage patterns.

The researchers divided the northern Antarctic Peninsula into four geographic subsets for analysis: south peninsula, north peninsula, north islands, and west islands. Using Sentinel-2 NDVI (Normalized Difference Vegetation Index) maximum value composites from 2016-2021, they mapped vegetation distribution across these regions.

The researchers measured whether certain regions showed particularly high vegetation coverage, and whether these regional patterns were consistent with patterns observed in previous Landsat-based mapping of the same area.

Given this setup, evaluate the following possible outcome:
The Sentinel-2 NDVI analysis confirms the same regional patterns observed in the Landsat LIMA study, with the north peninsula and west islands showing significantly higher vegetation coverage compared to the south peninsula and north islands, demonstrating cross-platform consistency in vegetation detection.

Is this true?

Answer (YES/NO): NO